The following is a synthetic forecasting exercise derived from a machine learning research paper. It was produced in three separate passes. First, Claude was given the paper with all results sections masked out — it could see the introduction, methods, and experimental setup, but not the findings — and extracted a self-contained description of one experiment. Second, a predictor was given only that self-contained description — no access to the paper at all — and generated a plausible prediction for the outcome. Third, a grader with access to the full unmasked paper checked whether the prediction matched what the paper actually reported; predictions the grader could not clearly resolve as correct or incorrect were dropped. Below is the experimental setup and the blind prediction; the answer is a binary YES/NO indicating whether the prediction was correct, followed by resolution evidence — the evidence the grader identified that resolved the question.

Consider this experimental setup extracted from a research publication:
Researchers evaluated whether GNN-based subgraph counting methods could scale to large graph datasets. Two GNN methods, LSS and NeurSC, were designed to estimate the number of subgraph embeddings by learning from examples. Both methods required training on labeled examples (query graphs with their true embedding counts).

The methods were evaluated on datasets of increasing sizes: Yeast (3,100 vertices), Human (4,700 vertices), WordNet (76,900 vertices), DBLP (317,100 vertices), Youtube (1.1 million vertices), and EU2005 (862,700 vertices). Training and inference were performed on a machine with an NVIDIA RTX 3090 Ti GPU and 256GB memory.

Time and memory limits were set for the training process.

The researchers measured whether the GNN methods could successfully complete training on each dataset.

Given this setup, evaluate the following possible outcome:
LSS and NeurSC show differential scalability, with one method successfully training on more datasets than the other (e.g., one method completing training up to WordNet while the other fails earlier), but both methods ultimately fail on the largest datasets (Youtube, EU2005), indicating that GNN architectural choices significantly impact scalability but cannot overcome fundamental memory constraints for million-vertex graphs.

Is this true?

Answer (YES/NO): NO